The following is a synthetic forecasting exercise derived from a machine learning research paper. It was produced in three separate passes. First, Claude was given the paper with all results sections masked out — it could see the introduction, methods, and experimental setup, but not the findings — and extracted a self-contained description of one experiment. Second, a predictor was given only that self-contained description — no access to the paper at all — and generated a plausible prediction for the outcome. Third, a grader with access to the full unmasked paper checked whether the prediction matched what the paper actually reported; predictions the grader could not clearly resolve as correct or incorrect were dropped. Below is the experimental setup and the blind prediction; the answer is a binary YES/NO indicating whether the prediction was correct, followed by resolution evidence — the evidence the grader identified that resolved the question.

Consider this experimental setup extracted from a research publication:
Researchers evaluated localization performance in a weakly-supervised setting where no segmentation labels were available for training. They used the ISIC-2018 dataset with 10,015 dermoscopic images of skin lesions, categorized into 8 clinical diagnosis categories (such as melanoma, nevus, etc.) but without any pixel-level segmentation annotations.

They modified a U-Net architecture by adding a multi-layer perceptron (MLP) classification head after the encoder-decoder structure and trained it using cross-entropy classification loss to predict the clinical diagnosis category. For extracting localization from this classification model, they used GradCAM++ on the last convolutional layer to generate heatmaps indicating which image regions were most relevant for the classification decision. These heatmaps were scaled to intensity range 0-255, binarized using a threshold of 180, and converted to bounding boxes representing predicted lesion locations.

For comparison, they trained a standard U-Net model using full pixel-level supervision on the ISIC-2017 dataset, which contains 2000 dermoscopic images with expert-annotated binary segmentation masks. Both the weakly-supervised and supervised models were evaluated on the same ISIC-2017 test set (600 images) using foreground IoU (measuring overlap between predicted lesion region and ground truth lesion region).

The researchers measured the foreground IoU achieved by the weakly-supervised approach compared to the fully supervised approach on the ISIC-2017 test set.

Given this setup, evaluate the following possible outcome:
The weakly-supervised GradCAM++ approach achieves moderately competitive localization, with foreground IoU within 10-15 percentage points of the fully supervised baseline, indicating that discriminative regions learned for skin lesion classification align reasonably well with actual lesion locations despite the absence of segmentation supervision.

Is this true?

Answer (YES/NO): NO